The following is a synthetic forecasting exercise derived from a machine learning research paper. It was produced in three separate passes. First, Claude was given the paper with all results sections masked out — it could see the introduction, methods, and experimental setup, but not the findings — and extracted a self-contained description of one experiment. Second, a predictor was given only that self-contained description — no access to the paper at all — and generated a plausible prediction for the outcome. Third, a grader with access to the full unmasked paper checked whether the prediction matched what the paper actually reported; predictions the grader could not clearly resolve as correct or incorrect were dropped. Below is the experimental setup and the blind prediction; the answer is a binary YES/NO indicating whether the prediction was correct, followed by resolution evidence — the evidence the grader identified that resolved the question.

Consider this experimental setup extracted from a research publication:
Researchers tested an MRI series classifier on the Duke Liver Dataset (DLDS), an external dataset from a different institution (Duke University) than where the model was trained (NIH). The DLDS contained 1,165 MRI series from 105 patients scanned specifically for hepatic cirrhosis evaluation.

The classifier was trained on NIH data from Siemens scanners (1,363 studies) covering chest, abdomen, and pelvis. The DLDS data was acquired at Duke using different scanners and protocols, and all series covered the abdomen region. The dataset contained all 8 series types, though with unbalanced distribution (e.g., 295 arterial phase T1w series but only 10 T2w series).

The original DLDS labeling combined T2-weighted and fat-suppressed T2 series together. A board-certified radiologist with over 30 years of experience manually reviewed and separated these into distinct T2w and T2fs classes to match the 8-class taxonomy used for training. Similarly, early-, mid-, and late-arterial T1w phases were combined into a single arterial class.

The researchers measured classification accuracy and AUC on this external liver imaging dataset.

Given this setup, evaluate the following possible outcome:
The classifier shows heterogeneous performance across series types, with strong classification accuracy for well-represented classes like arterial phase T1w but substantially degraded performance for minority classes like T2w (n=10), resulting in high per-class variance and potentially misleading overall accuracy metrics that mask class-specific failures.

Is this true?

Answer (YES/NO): NO